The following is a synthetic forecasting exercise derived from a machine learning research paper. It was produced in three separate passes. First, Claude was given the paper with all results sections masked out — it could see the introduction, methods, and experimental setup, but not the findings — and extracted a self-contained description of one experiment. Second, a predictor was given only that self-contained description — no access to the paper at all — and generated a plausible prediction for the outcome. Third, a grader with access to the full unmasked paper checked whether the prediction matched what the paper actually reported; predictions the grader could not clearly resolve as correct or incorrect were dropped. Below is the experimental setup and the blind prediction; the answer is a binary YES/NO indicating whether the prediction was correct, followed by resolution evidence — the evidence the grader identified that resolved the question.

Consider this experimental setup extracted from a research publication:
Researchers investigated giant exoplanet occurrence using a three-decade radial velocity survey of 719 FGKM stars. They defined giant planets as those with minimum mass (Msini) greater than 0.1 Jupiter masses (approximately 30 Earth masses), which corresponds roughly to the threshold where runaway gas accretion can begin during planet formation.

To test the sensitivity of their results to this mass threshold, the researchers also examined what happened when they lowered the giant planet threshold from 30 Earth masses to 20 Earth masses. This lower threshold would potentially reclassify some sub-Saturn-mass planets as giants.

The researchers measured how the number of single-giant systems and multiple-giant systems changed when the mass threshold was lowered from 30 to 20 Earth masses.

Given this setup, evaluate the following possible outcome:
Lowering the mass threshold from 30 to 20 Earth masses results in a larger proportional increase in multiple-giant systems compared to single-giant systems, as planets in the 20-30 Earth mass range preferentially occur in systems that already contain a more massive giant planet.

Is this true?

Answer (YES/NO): NO